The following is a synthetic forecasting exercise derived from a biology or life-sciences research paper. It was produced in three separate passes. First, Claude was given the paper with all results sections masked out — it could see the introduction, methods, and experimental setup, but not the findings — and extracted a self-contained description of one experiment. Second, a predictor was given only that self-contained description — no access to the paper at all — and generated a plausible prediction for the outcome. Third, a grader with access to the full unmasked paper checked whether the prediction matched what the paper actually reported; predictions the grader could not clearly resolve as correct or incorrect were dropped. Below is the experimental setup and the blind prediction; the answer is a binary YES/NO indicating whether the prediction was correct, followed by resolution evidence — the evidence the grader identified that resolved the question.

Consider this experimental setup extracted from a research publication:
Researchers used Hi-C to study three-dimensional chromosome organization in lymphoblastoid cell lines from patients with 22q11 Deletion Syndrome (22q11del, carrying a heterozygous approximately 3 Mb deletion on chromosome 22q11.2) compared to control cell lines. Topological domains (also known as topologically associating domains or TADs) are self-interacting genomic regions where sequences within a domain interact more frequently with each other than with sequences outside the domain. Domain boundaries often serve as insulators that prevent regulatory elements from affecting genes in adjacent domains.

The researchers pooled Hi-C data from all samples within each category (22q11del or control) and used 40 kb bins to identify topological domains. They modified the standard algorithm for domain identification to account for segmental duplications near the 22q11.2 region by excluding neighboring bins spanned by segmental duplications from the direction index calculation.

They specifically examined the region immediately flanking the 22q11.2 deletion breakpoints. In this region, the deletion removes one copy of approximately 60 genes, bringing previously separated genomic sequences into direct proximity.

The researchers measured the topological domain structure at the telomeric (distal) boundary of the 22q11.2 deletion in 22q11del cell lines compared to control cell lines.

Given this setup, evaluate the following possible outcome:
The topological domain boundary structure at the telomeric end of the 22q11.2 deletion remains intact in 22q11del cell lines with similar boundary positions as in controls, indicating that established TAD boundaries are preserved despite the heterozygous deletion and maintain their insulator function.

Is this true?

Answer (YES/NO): NO